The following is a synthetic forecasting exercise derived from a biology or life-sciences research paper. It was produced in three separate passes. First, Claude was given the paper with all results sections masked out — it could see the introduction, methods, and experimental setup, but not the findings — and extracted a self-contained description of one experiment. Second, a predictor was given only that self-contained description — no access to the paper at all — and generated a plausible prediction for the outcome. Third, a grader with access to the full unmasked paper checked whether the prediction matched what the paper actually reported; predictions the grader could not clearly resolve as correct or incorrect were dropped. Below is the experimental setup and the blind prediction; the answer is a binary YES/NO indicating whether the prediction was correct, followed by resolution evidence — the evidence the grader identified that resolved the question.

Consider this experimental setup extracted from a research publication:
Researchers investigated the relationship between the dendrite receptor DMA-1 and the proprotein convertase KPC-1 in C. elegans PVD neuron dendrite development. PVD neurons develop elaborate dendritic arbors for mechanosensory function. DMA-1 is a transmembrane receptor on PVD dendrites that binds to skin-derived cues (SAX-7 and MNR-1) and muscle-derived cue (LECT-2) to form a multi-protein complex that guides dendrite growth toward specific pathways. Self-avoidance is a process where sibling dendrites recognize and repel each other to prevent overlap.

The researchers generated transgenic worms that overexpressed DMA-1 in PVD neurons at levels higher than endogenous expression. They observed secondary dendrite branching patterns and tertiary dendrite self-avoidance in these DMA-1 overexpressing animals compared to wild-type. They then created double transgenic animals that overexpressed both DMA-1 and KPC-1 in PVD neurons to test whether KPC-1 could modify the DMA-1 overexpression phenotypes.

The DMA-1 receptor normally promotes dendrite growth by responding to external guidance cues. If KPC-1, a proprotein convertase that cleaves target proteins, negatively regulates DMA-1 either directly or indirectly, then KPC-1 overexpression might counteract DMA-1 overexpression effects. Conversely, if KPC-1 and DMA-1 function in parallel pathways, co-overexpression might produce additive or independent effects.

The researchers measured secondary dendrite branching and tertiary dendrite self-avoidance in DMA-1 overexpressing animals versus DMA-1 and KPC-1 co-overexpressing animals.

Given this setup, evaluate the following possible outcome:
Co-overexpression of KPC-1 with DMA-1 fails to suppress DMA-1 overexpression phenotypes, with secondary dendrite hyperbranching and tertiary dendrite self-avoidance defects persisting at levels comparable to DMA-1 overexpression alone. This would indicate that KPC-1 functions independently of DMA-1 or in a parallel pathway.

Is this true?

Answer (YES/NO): NO